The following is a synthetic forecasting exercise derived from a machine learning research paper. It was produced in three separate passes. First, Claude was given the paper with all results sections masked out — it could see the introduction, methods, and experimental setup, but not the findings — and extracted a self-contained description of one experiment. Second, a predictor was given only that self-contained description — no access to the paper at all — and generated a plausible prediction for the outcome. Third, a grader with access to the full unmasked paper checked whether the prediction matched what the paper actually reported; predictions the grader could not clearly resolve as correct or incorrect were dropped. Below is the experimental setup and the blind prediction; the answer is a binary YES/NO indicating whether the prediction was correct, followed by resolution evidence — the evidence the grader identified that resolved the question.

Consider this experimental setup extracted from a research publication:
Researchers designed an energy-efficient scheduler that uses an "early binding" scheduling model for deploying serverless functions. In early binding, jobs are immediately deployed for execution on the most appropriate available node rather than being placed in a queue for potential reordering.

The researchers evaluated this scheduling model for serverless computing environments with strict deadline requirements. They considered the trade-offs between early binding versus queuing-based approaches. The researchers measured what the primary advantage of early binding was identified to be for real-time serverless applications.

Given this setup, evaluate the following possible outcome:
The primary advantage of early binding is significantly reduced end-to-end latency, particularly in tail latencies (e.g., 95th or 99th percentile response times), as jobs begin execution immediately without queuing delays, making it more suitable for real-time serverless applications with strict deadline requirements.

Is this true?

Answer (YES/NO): NO